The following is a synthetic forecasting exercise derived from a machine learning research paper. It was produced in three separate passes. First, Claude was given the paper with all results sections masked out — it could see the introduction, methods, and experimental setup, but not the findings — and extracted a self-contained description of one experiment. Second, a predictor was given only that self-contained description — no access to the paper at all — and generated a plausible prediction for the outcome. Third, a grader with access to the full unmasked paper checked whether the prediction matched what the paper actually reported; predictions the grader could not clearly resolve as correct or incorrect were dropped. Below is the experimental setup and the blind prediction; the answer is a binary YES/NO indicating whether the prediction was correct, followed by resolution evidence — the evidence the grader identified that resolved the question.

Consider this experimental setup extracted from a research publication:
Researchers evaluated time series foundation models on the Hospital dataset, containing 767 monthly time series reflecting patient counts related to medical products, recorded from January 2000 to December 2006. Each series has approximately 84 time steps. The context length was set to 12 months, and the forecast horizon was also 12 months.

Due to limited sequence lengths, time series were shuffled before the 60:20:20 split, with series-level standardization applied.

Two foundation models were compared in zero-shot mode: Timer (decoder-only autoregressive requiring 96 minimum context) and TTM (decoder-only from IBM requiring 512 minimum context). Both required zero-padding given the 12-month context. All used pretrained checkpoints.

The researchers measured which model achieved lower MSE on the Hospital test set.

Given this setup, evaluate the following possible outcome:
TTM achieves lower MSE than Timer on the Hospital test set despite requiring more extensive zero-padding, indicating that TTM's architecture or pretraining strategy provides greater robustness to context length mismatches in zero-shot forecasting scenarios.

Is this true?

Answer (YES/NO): YES